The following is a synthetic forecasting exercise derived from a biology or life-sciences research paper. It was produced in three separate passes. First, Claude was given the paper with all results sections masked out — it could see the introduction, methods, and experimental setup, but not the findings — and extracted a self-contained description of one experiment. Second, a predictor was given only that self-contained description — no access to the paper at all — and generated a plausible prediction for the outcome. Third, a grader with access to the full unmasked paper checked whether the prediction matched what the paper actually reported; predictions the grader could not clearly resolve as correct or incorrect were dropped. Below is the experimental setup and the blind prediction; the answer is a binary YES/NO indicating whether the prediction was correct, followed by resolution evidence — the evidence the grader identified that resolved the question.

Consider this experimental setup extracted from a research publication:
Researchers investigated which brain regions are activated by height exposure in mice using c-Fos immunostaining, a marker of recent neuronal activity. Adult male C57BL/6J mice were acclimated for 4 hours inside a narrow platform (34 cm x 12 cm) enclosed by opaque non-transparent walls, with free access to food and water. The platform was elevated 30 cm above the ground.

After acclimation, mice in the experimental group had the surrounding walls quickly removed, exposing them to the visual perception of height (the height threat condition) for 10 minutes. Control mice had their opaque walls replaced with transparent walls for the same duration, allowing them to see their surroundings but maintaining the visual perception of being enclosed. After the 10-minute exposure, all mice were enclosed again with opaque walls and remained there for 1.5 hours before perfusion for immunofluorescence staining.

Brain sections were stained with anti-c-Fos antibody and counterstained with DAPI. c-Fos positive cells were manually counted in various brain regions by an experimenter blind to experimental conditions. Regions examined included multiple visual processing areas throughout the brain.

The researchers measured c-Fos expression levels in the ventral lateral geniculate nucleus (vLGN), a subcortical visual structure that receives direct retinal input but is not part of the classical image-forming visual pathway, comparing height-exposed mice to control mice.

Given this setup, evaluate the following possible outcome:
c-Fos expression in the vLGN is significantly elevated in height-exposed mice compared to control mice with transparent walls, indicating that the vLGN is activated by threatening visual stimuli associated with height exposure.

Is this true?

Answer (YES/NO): YES